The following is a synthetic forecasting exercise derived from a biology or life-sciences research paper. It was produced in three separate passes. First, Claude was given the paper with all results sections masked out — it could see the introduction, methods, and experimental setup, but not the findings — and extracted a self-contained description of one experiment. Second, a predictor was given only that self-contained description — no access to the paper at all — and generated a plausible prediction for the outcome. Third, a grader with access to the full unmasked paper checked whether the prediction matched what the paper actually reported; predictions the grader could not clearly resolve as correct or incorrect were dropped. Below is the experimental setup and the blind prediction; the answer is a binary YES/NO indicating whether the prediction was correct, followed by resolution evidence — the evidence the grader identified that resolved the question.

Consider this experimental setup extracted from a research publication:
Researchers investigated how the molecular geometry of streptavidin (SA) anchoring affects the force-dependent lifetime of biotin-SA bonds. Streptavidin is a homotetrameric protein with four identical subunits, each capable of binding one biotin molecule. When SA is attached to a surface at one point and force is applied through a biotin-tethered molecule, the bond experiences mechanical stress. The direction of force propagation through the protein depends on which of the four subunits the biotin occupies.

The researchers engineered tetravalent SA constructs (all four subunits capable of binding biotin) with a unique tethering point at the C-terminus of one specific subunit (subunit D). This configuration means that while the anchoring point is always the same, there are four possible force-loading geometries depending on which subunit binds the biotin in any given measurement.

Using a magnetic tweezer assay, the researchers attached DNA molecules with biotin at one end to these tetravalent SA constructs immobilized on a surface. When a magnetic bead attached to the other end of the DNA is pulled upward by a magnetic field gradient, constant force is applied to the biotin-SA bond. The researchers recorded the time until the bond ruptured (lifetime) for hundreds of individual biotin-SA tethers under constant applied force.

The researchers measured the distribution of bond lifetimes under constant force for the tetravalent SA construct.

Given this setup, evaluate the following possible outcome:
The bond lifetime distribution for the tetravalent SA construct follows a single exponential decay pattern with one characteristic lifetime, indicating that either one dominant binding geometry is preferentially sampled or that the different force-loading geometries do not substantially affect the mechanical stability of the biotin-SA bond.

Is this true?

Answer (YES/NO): NO